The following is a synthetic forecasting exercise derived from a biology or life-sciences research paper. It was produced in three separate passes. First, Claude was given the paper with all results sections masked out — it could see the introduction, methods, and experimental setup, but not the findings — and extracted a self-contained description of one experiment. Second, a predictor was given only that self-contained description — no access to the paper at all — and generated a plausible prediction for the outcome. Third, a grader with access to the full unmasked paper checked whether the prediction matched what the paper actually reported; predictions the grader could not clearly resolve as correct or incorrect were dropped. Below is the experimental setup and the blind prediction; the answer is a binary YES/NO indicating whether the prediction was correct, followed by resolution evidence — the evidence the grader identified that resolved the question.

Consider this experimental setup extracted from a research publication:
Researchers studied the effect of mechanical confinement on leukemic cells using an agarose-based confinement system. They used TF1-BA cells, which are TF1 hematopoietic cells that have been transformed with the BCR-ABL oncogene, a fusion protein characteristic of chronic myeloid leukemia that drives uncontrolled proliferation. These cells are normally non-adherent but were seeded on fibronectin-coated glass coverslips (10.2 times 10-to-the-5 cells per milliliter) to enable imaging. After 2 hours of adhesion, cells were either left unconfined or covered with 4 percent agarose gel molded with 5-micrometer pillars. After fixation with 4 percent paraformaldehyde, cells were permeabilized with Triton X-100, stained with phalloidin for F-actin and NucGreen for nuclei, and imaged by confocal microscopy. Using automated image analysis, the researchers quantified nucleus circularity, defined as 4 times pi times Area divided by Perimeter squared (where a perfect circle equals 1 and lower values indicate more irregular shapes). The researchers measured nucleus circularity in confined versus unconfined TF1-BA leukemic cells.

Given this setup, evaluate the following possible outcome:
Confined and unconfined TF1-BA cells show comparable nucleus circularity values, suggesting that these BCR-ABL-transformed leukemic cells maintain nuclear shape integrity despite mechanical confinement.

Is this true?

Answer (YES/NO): NO